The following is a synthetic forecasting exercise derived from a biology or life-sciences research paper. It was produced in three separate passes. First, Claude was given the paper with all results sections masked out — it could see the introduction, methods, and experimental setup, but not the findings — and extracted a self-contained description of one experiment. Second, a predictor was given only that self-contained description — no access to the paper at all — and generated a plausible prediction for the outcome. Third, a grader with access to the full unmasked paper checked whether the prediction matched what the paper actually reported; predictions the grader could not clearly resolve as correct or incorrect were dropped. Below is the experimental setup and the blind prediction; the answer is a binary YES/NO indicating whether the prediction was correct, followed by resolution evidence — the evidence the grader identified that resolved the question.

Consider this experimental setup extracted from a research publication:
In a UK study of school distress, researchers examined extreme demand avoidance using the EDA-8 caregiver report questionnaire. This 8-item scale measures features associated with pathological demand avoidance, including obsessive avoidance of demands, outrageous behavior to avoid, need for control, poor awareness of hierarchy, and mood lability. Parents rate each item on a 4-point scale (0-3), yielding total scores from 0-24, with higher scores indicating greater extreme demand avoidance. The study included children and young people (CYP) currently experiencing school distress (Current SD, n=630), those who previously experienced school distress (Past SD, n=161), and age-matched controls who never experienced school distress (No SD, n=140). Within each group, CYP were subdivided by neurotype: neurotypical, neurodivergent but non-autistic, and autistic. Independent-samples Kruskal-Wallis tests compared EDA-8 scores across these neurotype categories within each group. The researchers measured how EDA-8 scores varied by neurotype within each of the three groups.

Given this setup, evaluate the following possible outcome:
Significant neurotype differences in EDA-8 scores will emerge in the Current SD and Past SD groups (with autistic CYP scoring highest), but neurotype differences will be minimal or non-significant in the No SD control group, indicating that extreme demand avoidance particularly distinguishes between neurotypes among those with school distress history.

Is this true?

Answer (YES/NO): NO